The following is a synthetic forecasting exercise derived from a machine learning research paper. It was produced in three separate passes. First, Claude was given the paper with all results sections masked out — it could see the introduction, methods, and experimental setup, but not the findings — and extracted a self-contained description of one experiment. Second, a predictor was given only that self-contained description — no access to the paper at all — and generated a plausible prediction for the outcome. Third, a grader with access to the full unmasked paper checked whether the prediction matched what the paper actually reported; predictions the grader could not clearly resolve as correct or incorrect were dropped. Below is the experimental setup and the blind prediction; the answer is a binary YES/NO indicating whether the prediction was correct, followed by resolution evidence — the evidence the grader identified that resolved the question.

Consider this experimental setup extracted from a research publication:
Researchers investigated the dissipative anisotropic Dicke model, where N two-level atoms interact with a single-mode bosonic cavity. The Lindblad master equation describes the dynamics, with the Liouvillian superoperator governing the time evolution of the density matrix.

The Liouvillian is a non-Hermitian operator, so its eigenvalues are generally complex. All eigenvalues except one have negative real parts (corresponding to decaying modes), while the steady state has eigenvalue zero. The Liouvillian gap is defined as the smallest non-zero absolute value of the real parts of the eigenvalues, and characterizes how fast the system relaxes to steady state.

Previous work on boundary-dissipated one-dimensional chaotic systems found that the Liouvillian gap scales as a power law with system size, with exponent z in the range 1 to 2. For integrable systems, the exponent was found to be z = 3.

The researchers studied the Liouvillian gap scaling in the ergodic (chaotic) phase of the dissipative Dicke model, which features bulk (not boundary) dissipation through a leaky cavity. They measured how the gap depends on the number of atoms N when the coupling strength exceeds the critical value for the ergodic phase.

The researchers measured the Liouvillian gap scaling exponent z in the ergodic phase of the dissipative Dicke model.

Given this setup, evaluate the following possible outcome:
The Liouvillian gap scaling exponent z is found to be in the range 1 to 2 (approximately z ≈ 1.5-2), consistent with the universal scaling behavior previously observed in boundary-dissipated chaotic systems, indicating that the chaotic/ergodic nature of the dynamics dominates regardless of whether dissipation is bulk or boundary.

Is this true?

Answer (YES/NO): NO